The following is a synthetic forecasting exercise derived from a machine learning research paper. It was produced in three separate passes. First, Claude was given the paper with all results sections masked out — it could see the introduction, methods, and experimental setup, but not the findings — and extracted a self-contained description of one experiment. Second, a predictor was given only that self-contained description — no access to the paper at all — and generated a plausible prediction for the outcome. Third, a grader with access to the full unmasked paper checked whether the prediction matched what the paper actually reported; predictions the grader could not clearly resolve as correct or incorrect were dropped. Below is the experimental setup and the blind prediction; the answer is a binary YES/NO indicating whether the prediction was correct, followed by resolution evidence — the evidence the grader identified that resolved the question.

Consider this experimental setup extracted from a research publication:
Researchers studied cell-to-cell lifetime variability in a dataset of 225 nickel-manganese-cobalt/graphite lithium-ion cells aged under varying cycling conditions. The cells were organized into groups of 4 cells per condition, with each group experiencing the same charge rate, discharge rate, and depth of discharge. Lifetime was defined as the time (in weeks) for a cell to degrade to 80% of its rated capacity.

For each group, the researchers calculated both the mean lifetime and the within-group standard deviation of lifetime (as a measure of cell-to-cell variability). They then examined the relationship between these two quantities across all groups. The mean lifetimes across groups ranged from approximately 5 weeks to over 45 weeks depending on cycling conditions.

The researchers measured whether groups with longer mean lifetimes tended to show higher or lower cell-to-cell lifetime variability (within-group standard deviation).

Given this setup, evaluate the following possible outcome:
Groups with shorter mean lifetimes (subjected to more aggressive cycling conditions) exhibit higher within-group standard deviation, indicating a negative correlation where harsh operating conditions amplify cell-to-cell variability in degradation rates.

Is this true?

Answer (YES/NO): NO